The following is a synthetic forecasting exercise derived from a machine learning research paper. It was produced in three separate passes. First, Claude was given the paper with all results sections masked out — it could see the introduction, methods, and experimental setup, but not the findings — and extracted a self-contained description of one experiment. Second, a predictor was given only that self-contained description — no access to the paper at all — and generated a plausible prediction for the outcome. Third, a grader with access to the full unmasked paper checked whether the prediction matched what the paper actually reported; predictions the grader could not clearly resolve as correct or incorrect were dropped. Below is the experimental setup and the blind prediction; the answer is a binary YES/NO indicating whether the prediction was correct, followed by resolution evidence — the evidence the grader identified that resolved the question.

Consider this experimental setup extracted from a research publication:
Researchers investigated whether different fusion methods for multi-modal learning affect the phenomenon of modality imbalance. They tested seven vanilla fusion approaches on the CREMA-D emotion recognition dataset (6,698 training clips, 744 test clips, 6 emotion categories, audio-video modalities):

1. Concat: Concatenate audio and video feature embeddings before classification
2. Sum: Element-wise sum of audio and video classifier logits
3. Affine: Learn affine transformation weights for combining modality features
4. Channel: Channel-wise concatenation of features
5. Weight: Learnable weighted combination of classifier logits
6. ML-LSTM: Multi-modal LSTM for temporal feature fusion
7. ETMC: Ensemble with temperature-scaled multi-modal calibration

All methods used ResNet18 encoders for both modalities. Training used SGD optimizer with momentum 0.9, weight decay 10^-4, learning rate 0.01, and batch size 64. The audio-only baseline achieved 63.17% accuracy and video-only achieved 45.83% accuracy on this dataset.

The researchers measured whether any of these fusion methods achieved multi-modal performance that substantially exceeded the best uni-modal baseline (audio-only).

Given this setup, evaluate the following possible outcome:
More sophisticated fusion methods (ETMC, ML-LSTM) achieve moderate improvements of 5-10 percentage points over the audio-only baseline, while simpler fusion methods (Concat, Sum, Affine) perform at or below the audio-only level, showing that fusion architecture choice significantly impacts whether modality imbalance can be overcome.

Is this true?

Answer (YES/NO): NO